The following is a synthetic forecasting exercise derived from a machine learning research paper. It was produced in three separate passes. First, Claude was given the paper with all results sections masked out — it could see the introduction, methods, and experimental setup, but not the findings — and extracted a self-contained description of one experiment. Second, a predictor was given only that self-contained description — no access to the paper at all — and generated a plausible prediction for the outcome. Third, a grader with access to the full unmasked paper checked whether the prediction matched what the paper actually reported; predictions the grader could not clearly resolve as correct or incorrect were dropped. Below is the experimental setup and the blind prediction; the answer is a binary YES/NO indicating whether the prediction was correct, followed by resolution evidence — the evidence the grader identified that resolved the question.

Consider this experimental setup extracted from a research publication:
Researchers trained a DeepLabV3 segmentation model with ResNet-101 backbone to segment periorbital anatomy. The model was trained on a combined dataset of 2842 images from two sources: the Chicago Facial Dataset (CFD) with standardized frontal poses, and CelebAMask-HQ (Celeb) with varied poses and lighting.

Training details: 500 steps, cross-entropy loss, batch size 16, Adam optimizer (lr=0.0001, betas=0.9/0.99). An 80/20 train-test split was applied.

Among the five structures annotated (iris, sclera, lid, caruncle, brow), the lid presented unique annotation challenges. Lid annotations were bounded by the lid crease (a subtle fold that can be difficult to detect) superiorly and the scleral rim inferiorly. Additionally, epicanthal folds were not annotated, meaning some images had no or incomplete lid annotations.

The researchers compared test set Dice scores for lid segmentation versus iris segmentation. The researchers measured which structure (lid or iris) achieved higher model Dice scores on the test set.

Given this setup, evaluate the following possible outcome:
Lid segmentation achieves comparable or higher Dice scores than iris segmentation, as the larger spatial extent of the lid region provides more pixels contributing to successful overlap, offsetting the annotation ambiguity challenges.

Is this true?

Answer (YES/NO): NO